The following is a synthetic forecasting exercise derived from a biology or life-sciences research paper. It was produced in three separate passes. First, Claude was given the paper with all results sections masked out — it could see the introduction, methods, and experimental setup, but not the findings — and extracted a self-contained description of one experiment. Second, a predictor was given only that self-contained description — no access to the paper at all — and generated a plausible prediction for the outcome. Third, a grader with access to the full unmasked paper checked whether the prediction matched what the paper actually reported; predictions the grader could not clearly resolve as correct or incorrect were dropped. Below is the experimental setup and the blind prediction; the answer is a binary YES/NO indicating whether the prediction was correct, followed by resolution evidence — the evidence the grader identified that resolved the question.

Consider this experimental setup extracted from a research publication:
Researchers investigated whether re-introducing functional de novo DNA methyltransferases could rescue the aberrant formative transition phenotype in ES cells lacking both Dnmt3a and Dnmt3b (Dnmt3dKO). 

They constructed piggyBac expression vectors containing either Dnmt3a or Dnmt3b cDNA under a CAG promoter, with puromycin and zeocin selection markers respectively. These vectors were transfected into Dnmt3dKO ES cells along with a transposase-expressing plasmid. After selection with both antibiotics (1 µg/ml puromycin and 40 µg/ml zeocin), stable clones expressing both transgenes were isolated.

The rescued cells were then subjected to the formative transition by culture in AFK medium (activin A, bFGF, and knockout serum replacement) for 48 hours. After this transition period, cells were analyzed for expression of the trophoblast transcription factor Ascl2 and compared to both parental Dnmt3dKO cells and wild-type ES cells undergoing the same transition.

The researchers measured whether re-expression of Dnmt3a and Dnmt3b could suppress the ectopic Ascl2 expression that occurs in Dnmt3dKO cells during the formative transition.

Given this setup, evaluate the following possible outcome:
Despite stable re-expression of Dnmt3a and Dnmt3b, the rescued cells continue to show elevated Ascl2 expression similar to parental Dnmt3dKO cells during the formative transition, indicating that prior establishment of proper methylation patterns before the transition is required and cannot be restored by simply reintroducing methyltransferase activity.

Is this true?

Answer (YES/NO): NO